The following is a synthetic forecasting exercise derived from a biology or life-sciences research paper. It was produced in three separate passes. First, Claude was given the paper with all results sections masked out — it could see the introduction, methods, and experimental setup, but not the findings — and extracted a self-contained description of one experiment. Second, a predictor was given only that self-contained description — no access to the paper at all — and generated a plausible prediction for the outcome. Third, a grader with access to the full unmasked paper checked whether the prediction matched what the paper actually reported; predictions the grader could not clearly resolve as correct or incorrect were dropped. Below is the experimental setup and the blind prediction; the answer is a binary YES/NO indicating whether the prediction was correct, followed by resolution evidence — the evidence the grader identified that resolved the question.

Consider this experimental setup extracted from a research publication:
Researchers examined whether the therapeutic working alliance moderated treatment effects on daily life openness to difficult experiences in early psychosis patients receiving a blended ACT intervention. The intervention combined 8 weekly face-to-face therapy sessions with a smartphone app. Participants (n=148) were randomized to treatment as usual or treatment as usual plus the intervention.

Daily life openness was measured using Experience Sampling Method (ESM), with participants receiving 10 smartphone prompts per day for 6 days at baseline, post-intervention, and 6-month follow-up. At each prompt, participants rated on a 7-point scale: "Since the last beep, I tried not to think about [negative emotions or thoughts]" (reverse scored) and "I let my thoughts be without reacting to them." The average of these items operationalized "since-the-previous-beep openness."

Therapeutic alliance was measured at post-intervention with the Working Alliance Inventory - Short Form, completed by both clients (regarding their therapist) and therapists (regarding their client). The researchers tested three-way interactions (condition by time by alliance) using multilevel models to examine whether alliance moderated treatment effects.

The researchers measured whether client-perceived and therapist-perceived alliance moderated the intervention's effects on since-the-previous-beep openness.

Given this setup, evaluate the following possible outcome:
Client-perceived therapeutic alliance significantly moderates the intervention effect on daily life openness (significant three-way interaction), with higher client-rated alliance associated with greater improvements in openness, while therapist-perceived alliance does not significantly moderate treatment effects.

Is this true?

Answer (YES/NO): NO